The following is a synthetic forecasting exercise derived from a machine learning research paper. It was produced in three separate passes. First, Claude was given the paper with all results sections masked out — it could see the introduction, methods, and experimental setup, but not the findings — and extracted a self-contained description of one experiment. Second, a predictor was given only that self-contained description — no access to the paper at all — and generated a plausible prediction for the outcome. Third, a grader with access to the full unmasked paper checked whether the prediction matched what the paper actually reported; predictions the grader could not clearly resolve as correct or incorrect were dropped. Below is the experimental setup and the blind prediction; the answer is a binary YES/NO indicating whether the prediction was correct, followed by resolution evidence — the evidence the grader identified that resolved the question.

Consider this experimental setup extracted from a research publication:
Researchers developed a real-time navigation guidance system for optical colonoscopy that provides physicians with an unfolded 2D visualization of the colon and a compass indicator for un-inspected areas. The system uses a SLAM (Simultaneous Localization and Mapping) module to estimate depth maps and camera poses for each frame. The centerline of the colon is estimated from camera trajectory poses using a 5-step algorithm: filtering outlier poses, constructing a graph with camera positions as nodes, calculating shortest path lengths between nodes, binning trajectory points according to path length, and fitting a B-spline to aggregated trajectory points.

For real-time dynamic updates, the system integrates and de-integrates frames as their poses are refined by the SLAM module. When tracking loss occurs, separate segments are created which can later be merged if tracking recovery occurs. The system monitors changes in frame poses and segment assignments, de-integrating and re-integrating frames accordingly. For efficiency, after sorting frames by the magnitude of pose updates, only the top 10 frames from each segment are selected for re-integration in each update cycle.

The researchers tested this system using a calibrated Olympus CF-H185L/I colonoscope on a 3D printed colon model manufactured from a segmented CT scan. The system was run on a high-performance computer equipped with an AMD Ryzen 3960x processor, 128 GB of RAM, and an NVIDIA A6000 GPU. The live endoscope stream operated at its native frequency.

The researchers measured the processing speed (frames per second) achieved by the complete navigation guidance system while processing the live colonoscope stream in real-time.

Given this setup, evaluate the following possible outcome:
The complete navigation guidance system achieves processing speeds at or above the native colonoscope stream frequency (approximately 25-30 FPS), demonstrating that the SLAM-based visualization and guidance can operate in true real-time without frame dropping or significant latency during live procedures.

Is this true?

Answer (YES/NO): NO